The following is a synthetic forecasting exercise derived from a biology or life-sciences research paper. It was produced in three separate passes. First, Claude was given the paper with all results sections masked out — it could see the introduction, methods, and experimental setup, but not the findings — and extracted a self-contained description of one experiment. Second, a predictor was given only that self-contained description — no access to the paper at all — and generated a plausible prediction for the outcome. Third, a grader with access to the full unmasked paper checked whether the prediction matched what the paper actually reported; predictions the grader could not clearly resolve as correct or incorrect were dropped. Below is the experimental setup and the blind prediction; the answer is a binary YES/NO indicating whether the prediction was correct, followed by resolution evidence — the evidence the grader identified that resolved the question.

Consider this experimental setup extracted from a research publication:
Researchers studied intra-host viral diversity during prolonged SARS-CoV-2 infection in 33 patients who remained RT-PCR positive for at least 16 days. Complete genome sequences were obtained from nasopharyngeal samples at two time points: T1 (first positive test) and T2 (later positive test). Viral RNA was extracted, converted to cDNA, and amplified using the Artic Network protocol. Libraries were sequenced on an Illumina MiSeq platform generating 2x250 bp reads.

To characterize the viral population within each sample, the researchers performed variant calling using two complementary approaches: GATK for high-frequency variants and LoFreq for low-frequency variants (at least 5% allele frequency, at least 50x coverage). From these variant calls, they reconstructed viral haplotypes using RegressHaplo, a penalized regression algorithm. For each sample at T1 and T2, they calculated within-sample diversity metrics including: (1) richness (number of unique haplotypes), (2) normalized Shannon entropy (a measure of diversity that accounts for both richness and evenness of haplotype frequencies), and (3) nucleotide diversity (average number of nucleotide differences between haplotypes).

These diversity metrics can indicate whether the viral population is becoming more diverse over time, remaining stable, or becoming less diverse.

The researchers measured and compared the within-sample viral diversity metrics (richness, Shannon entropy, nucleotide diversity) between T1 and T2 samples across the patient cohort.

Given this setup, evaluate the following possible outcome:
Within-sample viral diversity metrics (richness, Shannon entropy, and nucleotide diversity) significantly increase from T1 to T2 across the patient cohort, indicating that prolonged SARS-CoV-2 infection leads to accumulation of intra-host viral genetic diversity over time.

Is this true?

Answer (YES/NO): NO